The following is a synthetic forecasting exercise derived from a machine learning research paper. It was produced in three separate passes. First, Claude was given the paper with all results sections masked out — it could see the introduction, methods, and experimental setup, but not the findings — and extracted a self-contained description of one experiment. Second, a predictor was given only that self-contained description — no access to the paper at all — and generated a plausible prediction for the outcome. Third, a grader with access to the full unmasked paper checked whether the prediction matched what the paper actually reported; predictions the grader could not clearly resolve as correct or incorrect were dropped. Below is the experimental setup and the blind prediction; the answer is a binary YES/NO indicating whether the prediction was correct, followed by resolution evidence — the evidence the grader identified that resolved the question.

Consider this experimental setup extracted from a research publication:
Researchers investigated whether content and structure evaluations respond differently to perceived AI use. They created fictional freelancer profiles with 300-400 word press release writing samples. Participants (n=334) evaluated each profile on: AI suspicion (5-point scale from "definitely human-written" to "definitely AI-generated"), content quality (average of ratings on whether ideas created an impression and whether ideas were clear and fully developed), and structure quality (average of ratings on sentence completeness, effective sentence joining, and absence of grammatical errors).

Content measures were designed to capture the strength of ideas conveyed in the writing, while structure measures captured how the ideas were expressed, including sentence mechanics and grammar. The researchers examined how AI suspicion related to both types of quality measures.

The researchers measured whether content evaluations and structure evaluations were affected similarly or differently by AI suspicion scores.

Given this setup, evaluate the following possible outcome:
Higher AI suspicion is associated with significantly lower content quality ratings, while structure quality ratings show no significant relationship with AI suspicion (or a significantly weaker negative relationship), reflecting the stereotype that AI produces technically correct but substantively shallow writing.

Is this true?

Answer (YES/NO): NO